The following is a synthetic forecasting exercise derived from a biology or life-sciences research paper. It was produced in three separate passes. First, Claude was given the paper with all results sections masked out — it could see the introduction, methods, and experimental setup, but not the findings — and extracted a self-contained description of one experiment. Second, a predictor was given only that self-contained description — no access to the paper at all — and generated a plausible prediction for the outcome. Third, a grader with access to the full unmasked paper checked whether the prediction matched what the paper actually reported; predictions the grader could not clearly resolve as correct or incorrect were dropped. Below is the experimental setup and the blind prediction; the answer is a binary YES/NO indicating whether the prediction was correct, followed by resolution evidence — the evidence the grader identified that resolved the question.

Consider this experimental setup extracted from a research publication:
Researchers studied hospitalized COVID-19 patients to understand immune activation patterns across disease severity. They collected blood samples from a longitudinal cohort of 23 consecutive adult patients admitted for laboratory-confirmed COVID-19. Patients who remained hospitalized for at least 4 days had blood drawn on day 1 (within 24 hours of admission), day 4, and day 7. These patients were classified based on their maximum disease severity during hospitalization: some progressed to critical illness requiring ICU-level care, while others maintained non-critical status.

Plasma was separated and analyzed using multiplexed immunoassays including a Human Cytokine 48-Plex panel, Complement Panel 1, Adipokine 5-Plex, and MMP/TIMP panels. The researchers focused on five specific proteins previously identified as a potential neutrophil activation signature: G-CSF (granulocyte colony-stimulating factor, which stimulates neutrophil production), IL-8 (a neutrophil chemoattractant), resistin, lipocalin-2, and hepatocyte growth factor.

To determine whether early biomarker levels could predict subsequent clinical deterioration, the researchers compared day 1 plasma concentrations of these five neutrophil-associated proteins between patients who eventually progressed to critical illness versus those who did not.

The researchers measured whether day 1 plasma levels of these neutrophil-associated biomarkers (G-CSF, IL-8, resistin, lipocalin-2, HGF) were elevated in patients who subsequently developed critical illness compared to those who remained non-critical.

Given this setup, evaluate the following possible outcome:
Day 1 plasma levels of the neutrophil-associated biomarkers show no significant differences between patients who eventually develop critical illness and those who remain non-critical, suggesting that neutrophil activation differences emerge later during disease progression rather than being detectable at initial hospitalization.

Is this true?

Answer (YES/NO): NO